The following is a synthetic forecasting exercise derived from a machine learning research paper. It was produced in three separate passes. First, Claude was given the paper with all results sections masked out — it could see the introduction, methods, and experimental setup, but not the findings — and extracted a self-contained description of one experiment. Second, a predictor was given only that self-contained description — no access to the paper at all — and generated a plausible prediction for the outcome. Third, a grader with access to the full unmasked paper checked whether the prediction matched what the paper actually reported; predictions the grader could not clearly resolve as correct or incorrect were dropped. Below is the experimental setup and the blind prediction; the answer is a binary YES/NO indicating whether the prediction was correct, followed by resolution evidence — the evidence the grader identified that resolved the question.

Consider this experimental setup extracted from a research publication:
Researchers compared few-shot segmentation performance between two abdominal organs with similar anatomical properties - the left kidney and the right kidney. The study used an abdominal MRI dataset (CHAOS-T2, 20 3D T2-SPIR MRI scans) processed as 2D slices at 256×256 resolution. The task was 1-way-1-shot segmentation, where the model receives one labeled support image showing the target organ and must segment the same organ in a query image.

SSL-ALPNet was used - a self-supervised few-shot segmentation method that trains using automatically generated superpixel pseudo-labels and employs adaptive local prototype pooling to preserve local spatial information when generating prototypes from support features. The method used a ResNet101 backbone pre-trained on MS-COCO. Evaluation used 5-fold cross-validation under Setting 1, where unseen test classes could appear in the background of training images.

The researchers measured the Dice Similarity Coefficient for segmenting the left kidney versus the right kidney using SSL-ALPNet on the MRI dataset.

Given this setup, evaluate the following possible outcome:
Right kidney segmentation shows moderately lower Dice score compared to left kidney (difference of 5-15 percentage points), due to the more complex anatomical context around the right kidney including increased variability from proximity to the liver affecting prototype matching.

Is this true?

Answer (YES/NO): NO